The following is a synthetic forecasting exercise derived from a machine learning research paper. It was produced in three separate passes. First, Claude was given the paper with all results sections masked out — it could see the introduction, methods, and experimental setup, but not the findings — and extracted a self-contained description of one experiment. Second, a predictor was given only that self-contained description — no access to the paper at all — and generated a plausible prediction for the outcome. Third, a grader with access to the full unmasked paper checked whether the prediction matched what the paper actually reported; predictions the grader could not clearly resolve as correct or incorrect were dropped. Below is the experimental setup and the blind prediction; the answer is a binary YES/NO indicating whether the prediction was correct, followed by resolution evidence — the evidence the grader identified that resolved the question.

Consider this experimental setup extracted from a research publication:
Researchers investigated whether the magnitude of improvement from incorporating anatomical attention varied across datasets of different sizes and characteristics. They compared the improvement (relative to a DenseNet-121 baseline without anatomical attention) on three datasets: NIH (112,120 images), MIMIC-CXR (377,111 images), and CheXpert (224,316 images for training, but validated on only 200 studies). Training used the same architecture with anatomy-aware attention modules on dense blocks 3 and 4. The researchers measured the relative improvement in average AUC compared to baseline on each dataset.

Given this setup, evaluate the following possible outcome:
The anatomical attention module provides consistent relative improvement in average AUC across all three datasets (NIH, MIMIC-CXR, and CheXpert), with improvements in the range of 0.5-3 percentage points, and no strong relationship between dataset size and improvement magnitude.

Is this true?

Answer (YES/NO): NO